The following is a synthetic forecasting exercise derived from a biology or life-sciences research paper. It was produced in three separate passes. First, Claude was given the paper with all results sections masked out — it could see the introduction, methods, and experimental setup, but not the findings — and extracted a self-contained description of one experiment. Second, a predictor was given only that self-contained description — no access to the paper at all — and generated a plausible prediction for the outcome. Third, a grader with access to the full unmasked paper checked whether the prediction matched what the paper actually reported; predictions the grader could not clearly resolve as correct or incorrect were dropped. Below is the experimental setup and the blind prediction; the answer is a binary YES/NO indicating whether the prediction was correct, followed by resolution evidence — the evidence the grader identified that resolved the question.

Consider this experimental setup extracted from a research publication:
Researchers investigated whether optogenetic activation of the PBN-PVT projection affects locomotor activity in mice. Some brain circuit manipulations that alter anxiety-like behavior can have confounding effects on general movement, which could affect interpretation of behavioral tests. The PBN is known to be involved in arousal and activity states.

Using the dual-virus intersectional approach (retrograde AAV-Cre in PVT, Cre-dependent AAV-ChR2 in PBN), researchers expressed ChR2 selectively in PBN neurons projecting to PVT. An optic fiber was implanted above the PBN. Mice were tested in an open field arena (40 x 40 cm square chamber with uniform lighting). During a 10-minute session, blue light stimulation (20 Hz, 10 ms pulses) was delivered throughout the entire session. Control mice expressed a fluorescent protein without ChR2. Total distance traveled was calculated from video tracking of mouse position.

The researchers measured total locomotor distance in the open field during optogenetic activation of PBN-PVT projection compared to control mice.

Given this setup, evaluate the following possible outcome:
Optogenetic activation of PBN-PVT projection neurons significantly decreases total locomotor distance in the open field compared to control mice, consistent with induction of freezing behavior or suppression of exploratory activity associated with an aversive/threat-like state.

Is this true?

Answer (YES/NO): NO